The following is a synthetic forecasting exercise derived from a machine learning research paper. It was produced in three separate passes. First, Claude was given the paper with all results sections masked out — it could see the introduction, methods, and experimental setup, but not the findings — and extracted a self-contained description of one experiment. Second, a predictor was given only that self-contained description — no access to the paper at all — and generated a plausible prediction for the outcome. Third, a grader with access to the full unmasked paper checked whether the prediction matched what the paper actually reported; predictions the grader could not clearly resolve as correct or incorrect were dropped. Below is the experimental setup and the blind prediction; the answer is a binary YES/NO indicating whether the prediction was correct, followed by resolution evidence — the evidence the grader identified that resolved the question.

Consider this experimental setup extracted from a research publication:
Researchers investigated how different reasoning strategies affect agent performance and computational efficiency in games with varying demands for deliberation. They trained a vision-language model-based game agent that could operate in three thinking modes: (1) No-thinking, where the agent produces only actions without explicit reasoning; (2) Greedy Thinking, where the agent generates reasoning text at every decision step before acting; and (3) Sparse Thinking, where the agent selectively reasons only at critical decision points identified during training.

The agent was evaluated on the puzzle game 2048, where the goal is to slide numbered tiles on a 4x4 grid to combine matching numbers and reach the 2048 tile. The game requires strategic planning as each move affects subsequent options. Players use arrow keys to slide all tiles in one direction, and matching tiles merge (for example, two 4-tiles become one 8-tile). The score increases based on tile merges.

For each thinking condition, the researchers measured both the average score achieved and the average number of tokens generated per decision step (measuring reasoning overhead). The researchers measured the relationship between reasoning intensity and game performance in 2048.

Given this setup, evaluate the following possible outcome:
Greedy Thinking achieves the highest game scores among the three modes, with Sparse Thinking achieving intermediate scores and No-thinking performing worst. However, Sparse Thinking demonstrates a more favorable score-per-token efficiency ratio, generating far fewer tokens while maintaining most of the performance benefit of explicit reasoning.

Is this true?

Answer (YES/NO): NO